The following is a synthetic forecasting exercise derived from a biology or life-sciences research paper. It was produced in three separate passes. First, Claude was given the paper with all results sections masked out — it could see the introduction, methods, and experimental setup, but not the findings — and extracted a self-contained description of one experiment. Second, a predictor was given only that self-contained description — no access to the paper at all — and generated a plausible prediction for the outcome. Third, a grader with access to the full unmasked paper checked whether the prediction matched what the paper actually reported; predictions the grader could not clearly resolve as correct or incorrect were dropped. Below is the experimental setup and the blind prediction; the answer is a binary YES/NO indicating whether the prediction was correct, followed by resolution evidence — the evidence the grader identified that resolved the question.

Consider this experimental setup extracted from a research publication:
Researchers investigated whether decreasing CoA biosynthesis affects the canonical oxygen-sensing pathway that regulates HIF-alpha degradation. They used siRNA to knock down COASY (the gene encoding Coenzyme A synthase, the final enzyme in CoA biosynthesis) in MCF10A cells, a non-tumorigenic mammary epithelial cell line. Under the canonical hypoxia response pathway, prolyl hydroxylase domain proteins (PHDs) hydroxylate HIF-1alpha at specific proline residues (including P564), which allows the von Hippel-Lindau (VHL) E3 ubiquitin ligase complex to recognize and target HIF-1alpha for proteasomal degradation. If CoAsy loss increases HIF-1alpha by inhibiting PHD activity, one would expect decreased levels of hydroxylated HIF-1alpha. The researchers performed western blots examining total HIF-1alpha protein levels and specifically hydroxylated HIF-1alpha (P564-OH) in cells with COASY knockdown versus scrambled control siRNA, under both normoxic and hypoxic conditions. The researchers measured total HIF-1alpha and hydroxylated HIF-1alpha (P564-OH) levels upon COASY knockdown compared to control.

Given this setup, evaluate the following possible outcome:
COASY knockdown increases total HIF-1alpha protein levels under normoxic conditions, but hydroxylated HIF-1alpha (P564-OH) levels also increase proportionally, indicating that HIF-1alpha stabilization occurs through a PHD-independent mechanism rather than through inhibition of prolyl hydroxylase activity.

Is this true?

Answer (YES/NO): NO